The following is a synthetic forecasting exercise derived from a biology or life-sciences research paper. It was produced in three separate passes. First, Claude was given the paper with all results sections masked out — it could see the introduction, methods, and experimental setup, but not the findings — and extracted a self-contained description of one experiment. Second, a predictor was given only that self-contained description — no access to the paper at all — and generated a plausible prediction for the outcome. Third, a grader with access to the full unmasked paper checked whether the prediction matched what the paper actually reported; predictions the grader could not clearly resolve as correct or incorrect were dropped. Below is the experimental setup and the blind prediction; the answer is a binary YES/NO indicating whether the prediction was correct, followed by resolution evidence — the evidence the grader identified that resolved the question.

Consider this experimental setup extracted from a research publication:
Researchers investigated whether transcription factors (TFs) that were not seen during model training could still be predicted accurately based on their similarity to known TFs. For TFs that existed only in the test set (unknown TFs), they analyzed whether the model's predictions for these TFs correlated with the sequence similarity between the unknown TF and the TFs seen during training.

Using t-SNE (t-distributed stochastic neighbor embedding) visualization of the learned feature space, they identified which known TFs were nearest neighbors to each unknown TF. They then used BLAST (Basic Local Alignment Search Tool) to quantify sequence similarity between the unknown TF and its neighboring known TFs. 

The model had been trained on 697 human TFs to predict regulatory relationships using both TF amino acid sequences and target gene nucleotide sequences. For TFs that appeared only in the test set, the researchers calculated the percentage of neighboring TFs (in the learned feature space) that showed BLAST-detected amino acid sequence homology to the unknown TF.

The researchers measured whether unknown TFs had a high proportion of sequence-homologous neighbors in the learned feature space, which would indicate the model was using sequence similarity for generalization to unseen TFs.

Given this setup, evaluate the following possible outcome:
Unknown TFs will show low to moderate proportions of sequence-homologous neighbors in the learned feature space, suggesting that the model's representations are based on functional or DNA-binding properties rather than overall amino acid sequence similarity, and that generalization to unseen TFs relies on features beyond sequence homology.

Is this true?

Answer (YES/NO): NO